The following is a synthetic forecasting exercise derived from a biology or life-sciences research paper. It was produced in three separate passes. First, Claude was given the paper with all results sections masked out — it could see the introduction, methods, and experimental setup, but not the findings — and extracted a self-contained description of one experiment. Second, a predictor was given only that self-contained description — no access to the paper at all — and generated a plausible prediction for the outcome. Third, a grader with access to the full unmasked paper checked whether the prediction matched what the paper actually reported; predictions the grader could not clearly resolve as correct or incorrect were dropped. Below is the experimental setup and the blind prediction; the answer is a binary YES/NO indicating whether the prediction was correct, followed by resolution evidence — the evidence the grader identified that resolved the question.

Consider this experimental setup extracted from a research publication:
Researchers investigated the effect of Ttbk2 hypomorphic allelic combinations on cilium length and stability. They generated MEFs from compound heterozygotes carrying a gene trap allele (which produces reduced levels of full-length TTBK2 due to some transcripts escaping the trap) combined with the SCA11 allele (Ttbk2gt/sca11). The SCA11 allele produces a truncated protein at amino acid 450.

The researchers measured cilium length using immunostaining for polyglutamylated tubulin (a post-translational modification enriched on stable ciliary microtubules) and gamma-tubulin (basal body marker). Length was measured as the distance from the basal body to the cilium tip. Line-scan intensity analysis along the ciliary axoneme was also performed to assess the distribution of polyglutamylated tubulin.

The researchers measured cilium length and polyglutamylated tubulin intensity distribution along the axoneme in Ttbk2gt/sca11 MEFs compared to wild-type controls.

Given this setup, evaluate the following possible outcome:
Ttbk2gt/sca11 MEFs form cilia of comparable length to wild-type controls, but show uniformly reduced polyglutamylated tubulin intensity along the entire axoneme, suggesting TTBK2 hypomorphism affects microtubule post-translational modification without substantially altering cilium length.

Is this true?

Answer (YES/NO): NO